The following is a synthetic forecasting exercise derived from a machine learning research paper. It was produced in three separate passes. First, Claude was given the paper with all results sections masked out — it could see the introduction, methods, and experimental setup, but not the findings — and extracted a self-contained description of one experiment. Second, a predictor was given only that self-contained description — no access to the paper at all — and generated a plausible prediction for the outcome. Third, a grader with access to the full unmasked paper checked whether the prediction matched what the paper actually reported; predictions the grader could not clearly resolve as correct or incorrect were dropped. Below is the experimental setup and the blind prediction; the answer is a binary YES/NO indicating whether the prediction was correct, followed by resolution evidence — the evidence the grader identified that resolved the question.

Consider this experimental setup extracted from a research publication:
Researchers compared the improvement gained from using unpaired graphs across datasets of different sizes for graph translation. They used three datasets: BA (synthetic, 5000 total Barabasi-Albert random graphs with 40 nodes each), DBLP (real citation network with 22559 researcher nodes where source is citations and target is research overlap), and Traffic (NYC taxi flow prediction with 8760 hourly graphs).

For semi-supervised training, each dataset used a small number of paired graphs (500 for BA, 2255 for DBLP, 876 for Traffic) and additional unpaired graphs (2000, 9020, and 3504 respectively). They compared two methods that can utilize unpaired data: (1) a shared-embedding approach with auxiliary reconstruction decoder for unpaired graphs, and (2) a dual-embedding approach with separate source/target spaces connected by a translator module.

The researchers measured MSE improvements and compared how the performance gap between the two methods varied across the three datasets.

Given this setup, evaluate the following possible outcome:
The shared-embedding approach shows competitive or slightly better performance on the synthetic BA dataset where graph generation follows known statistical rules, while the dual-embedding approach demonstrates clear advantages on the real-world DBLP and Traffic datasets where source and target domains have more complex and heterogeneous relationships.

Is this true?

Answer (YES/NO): NO